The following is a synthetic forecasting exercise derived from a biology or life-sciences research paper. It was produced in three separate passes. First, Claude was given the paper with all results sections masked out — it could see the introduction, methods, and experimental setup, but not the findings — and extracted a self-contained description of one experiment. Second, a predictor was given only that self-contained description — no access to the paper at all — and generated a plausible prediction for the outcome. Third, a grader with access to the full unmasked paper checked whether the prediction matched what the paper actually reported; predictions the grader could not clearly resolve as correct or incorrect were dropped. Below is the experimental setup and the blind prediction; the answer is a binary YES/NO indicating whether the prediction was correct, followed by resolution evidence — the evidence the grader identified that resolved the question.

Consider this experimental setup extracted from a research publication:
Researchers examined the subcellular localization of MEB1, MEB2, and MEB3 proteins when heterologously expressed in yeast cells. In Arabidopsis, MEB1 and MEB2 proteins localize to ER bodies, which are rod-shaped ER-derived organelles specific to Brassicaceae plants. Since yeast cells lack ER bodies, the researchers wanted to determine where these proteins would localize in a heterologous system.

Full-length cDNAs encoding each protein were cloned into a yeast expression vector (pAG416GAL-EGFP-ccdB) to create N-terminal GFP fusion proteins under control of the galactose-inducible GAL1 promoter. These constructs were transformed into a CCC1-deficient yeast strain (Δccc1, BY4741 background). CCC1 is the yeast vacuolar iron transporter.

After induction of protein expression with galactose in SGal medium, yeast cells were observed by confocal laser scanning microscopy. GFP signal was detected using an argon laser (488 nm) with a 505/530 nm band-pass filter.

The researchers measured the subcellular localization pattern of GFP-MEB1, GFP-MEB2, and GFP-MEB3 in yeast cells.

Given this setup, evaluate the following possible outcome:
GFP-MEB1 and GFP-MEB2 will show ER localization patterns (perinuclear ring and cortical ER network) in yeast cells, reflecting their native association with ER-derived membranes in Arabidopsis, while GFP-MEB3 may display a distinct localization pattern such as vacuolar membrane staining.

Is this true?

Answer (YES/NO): NO